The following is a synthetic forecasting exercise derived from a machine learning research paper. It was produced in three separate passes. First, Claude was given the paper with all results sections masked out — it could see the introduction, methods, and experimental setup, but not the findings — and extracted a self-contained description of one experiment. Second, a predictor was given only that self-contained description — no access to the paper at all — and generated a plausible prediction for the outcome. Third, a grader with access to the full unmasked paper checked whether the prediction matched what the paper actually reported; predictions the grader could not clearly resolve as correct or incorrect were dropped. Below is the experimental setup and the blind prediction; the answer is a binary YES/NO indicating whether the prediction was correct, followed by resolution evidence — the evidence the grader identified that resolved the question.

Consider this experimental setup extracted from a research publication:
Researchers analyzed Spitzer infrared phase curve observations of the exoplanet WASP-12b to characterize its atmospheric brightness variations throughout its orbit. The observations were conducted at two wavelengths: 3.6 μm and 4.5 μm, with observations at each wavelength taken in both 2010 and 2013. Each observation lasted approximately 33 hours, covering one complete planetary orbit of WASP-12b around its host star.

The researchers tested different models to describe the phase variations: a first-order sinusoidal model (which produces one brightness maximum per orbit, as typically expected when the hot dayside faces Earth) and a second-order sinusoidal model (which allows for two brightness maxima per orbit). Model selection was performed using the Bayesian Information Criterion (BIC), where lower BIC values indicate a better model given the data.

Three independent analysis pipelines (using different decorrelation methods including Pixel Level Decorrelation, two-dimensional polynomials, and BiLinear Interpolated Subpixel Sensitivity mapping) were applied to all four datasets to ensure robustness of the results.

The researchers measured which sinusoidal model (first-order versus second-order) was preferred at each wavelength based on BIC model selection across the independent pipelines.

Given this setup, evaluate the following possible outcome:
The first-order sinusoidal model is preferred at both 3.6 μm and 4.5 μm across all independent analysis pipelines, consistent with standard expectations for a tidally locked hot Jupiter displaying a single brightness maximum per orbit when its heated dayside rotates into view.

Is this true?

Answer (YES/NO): NO